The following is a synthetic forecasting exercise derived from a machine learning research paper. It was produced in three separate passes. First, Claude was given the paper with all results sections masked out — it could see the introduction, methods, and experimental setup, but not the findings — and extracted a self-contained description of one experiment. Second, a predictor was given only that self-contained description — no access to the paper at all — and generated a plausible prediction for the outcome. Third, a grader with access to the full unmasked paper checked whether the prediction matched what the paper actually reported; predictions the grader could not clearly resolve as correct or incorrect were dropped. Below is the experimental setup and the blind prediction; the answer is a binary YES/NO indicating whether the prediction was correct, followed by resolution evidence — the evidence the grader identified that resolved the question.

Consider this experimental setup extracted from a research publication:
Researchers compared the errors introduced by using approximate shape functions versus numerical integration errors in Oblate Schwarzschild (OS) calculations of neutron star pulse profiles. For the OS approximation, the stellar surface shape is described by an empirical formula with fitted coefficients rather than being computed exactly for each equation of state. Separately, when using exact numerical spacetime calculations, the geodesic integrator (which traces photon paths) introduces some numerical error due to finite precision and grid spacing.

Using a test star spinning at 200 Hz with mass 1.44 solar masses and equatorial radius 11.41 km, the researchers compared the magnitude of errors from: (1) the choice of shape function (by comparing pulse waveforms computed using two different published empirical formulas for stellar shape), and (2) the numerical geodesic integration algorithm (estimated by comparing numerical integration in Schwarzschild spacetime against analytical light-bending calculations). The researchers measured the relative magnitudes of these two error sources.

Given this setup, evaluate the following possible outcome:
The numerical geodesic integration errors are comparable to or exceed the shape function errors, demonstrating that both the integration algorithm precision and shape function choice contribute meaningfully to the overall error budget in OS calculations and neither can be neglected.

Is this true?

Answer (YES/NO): NO